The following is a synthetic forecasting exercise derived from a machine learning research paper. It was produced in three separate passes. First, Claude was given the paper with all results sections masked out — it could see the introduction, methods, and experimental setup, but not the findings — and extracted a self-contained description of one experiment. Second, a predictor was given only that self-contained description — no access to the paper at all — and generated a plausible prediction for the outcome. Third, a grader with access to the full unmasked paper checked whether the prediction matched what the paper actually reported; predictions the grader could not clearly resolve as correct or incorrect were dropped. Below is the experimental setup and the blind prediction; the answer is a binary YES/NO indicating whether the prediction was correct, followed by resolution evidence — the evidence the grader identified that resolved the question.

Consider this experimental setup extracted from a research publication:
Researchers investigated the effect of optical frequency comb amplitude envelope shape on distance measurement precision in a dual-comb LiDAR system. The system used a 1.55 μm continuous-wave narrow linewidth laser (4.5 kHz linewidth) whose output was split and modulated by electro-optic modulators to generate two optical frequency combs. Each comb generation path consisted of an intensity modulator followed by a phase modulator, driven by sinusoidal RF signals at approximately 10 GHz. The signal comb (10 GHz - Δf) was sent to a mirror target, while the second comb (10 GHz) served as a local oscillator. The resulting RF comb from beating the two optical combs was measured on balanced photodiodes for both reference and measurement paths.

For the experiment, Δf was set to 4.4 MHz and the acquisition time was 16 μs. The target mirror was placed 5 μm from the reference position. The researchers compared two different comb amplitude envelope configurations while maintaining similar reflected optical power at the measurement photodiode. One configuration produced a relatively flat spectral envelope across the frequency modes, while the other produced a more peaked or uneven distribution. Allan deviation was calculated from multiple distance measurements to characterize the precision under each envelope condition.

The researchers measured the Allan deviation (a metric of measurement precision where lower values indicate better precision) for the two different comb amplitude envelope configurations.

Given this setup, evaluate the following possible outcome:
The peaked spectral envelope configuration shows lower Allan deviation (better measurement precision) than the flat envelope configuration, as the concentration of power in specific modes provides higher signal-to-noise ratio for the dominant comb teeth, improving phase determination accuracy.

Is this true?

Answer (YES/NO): NO